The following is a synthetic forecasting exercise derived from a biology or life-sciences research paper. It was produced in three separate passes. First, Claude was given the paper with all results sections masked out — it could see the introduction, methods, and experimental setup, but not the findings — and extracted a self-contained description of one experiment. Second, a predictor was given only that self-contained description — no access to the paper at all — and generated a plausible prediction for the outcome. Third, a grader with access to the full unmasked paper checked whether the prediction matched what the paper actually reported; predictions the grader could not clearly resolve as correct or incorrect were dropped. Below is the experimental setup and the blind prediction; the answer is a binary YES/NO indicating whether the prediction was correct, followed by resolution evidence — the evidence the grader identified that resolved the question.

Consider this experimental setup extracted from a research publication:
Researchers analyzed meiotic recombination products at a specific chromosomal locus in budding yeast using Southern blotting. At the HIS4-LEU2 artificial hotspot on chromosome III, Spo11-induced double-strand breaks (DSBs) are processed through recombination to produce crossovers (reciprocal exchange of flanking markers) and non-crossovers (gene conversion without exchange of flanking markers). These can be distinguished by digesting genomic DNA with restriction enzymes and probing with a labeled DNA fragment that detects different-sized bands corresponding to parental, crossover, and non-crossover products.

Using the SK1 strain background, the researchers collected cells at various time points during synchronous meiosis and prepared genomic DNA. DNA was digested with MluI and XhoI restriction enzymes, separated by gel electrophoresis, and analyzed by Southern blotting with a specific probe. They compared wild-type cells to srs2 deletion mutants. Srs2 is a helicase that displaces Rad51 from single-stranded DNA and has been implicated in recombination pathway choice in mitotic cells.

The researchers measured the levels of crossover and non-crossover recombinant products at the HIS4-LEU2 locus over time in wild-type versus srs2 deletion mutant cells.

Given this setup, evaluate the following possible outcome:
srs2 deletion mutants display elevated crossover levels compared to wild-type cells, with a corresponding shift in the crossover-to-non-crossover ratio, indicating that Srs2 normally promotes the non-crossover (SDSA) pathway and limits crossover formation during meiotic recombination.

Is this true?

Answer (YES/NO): NO